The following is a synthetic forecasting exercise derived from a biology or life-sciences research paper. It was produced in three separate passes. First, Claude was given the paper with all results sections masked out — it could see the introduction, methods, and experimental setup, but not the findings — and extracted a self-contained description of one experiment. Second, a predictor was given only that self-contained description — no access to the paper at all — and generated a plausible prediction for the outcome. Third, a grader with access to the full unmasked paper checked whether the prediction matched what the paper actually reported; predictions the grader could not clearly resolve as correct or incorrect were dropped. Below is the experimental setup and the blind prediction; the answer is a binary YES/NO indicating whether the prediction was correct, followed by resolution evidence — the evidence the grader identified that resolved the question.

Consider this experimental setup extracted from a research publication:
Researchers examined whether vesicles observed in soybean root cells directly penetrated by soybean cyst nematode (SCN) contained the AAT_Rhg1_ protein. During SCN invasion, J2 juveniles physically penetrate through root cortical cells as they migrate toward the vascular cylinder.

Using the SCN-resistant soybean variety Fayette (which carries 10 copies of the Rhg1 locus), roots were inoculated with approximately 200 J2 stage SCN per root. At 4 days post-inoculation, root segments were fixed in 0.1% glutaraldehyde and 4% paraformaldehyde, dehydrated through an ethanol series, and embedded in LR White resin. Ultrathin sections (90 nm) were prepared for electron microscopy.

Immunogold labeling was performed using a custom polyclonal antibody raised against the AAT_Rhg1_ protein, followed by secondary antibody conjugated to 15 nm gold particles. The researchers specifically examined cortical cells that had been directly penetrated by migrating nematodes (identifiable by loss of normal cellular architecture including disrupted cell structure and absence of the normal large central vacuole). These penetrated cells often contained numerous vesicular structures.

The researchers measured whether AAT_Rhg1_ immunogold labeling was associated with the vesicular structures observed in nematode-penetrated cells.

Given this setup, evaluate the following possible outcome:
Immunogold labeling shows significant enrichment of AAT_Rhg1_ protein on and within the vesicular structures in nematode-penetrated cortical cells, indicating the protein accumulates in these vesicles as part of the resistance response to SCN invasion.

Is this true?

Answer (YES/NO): YES